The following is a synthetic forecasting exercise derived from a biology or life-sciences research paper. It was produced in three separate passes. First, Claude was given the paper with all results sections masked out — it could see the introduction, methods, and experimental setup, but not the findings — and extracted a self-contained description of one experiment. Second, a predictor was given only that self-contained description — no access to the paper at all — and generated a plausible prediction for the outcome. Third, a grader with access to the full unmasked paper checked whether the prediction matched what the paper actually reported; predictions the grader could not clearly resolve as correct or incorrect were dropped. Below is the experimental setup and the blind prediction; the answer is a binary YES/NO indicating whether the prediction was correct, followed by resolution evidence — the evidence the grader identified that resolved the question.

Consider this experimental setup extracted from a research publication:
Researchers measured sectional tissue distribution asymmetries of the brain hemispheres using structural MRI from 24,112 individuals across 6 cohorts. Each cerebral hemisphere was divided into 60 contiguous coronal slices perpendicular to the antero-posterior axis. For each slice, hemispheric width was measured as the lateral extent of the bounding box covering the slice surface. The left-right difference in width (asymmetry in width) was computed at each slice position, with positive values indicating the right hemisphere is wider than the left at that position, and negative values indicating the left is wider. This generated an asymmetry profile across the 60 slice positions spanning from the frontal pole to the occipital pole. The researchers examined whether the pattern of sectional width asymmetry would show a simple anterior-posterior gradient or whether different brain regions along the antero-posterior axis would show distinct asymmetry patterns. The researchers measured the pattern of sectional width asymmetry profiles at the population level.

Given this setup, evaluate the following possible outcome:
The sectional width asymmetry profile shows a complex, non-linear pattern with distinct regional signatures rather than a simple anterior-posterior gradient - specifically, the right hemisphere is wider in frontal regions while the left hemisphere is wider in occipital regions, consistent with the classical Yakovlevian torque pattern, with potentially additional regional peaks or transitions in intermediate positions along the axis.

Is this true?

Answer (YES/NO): YES